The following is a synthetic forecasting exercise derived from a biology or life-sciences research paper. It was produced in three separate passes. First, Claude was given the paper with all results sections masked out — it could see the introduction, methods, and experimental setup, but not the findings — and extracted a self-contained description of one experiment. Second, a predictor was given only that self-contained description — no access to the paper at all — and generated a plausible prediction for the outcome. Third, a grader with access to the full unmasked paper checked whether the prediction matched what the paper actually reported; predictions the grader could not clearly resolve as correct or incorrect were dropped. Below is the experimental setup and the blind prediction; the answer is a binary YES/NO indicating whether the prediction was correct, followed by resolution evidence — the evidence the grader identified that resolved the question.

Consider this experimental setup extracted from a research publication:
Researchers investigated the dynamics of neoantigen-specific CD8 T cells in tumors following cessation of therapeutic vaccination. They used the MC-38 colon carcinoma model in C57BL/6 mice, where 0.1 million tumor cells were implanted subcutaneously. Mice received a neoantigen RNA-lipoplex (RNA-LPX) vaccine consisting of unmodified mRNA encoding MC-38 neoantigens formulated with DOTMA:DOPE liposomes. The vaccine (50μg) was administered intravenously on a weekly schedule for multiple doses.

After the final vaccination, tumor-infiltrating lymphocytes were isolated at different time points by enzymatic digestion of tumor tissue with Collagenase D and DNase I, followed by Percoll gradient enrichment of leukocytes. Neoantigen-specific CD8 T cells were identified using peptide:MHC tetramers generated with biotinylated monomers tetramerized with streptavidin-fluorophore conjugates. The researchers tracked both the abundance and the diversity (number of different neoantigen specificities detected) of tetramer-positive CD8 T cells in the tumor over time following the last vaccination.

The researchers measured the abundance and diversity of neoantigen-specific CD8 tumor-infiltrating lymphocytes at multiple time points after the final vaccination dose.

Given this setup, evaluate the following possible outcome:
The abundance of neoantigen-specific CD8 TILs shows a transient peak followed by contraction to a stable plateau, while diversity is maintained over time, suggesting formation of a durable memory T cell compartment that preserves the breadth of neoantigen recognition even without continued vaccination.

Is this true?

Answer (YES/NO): NO